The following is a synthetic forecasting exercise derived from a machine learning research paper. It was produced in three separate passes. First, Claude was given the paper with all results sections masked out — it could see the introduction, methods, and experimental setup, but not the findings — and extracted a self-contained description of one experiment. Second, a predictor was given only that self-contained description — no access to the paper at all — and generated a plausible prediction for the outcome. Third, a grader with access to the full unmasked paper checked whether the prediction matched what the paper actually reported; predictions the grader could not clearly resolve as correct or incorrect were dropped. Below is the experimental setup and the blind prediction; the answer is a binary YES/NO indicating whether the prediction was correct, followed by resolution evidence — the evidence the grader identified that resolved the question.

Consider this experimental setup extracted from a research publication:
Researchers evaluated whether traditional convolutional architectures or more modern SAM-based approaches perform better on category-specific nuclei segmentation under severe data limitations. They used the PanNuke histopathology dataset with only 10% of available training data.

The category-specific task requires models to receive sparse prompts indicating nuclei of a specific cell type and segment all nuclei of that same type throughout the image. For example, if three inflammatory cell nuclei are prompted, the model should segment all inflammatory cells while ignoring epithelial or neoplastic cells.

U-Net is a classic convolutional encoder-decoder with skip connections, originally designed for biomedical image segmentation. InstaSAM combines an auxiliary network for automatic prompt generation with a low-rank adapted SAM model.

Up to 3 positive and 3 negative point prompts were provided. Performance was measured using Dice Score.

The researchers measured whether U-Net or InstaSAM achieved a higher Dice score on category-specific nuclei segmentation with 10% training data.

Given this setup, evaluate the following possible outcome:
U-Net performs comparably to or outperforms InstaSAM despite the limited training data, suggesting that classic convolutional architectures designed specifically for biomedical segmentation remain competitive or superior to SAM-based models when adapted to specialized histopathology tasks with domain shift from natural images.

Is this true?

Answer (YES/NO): YES